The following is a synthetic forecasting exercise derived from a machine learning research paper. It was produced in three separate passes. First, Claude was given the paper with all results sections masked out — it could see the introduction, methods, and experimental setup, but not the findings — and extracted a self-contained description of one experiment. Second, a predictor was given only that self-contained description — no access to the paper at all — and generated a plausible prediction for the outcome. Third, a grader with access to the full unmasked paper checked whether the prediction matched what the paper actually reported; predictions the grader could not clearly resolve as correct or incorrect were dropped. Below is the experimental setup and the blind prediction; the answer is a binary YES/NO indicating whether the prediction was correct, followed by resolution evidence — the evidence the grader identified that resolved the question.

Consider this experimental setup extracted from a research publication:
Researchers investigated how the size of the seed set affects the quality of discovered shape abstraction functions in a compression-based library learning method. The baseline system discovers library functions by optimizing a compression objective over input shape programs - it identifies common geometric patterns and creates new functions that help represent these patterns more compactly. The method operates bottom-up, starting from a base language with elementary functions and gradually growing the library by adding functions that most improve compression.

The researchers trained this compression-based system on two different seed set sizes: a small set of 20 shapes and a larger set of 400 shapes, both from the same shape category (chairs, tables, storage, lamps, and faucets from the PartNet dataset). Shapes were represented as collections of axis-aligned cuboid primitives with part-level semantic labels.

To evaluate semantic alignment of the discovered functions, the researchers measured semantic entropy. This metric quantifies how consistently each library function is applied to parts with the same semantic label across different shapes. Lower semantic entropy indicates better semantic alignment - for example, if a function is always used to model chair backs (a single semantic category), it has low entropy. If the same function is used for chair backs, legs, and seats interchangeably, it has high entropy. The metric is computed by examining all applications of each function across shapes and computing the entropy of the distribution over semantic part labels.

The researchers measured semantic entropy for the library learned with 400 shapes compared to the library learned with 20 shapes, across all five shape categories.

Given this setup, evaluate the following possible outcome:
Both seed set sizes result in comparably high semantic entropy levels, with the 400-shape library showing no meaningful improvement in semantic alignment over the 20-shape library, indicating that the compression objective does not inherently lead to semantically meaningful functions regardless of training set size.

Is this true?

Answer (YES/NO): NO